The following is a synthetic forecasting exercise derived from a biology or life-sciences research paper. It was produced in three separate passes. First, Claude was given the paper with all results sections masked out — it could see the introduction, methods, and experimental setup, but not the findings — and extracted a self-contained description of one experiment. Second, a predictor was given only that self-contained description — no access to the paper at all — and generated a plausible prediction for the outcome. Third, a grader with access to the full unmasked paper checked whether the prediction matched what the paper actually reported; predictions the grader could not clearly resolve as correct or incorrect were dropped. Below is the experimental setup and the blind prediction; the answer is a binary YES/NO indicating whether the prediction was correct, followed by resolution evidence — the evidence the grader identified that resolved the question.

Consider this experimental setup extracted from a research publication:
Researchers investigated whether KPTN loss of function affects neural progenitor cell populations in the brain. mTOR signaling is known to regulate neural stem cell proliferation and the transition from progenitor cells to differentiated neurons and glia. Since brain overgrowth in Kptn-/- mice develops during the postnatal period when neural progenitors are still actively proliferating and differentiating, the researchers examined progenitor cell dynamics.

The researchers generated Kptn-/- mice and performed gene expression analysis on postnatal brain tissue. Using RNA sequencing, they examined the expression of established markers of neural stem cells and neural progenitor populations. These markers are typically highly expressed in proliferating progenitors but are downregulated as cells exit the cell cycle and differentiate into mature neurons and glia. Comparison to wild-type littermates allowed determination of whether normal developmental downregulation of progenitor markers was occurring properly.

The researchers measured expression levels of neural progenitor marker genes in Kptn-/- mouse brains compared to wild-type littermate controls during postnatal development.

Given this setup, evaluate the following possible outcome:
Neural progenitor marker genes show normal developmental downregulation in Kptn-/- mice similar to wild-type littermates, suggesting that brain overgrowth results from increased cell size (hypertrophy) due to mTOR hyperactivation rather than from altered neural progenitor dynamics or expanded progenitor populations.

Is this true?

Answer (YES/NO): NO